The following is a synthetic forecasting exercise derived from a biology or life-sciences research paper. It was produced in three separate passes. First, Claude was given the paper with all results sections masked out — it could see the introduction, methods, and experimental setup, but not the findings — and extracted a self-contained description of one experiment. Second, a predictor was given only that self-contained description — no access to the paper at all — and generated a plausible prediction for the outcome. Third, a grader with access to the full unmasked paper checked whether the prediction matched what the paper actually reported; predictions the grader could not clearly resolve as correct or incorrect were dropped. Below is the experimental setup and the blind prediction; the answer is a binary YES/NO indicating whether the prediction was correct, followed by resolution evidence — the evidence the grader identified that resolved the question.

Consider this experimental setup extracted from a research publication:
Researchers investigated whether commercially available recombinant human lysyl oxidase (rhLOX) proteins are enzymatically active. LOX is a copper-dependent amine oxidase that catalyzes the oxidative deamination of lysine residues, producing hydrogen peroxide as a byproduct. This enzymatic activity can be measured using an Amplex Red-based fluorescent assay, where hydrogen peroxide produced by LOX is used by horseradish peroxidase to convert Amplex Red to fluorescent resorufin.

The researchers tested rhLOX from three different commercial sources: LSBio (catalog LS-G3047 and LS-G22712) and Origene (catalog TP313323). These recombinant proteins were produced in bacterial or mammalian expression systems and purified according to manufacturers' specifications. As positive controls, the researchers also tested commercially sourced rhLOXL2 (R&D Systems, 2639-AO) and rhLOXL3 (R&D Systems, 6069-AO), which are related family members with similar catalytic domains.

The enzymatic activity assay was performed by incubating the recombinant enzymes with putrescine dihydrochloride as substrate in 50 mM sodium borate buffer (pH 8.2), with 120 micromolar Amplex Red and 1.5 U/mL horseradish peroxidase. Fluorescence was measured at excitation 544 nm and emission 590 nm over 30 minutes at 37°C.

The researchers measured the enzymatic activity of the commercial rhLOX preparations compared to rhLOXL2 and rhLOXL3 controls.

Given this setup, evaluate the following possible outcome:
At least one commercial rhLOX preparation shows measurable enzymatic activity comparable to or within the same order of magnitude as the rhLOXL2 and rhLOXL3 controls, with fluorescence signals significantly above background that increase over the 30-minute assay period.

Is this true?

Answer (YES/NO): NO